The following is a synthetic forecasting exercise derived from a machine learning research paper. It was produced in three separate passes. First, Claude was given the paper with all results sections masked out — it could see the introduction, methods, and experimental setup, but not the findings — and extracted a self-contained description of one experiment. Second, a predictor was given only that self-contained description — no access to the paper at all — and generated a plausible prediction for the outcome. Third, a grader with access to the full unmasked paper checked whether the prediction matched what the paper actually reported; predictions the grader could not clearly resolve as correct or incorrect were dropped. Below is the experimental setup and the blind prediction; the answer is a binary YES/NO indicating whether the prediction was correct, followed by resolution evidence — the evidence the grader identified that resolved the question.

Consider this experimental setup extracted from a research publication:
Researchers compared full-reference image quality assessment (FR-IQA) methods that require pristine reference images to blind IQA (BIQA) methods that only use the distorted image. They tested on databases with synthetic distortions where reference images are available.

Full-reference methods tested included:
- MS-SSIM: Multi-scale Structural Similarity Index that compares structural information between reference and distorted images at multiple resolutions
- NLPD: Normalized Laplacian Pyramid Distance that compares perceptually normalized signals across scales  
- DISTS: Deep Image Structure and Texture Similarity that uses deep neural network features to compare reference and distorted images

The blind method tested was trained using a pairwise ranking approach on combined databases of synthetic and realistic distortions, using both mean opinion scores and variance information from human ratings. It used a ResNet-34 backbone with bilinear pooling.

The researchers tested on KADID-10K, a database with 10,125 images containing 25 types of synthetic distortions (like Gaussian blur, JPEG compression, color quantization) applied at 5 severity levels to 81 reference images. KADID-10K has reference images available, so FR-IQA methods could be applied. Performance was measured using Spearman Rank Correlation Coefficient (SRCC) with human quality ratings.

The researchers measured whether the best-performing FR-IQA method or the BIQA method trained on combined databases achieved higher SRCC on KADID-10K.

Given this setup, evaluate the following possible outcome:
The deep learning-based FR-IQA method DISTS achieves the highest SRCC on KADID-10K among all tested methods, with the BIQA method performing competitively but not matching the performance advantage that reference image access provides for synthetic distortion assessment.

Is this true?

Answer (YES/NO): YES